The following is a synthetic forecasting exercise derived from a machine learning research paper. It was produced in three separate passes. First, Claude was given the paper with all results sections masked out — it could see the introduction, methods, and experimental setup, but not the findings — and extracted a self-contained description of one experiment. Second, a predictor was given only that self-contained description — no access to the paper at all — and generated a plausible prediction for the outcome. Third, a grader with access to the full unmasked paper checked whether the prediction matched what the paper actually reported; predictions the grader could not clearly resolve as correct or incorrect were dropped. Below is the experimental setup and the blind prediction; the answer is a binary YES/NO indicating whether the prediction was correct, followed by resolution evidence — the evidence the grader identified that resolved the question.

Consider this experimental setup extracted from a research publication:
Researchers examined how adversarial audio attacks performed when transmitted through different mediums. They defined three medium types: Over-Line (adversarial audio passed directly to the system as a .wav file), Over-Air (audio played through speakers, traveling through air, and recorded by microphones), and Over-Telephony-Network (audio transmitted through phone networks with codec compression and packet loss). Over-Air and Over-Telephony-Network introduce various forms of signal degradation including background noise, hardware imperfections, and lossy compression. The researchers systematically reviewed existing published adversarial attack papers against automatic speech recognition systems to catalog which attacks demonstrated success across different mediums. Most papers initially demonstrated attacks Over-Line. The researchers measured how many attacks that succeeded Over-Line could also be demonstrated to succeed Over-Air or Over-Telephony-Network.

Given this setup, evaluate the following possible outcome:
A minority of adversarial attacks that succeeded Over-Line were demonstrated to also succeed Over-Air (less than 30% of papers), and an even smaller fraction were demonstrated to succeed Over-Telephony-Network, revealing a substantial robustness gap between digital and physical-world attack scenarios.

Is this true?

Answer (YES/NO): NO